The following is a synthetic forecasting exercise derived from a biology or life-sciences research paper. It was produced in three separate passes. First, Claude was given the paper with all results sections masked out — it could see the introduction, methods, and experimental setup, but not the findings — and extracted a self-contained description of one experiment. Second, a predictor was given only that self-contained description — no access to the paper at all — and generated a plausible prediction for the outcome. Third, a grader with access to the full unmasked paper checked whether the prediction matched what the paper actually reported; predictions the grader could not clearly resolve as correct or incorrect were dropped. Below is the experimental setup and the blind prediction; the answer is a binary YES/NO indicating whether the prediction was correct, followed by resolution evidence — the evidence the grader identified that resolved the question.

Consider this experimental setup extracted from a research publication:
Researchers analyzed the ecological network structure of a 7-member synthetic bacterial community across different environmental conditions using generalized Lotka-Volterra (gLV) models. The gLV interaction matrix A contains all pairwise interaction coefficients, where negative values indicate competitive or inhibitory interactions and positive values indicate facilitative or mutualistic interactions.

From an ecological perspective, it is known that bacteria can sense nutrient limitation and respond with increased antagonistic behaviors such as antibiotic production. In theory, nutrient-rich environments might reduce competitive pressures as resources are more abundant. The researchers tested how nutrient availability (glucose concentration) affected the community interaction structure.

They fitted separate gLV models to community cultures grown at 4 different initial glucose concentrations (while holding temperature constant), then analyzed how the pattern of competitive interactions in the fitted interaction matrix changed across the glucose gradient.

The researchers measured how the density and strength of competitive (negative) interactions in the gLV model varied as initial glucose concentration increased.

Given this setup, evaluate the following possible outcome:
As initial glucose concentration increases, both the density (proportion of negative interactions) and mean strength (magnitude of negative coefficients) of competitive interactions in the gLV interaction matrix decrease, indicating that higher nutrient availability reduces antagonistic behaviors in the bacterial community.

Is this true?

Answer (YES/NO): NO